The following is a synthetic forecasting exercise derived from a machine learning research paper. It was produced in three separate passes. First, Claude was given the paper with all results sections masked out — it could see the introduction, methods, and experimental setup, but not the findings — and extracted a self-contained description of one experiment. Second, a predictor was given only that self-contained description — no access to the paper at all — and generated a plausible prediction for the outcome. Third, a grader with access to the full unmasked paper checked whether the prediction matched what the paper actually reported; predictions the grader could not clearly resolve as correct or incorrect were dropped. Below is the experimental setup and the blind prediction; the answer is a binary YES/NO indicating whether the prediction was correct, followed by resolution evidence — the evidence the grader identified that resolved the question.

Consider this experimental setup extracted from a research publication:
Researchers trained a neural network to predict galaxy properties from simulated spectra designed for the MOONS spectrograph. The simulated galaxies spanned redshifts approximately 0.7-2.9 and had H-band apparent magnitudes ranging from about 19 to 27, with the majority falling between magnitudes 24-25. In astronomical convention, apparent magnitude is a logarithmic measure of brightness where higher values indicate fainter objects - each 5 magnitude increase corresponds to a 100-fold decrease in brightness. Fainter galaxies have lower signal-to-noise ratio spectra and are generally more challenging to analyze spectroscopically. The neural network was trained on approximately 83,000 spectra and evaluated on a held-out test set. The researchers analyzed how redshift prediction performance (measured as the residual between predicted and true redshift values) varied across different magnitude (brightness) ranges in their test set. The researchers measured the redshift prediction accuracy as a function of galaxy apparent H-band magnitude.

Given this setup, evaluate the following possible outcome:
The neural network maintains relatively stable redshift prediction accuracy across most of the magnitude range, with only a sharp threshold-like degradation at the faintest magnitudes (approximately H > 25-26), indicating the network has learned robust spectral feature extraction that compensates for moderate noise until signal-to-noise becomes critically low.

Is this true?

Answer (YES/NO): NO